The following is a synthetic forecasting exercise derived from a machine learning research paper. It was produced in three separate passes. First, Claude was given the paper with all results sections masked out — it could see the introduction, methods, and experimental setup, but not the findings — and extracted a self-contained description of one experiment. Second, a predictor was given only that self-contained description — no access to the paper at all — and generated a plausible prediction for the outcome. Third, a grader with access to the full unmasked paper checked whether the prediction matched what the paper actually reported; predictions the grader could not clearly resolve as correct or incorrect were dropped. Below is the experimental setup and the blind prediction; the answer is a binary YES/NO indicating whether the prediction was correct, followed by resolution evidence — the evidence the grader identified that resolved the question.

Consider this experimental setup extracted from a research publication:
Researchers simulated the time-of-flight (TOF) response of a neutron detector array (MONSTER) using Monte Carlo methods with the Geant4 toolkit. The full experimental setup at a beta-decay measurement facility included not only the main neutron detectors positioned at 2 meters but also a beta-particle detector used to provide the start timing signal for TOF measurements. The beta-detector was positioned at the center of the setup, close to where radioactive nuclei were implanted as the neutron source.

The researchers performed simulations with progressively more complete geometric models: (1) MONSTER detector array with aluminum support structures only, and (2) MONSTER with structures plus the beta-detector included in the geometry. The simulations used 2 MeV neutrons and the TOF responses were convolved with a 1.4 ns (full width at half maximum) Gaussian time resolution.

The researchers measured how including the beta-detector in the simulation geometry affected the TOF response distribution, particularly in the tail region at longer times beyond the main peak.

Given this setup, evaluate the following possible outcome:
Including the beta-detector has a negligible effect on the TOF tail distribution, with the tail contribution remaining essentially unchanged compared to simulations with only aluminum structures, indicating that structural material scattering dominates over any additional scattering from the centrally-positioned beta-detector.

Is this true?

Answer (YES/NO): NO